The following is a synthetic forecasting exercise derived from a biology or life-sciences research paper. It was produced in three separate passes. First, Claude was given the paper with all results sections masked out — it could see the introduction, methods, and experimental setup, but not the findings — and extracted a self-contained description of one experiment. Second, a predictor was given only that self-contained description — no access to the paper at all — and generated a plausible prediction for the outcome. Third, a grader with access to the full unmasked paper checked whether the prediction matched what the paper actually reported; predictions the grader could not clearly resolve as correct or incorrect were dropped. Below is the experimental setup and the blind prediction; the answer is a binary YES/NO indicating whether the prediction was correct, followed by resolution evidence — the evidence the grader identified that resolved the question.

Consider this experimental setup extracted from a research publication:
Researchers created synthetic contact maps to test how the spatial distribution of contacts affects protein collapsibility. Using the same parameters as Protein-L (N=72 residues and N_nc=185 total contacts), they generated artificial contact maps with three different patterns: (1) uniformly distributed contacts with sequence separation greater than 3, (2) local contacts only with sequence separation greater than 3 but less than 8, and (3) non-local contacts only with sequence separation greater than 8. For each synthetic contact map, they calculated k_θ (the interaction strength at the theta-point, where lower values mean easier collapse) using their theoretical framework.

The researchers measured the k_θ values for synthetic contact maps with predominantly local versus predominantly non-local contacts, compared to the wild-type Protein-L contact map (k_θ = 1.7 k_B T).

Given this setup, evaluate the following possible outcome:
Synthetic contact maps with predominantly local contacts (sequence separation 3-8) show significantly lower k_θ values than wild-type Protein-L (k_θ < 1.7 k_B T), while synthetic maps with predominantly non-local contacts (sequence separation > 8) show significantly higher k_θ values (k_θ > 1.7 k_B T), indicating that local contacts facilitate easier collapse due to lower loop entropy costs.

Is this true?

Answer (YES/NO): NO